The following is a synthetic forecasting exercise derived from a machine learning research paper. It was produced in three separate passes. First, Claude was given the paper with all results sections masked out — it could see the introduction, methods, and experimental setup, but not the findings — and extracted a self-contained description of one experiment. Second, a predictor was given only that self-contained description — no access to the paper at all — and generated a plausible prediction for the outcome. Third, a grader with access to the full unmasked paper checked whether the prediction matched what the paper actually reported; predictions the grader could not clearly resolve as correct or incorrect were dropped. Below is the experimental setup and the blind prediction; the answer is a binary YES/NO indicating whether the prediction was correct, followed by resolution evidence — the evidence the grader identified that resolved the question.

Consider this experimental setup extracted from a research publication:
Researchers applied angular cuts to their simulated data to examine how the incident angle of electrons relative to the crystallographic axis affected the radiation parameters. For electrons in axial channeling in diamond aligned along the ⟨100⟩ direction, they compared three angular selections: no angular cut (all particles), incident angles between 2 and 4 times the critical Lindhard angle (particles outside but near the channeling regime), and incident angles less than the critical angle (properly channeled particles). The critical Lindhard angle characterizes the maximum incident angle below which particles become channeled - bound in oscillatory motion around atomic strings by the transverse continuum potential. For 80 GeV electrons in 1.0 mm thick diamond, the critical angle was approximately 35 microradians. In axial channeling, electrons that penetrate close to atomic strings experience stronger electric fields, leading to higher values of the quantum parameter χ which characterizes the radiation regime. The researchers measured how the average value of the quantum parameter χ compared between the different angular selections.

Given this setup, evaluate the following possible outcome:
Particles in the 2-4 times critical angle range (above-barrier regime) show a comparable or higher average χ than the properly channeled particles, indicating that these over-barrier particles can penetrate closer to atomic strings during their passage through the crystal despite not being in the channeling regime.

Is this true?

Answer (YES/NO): NO